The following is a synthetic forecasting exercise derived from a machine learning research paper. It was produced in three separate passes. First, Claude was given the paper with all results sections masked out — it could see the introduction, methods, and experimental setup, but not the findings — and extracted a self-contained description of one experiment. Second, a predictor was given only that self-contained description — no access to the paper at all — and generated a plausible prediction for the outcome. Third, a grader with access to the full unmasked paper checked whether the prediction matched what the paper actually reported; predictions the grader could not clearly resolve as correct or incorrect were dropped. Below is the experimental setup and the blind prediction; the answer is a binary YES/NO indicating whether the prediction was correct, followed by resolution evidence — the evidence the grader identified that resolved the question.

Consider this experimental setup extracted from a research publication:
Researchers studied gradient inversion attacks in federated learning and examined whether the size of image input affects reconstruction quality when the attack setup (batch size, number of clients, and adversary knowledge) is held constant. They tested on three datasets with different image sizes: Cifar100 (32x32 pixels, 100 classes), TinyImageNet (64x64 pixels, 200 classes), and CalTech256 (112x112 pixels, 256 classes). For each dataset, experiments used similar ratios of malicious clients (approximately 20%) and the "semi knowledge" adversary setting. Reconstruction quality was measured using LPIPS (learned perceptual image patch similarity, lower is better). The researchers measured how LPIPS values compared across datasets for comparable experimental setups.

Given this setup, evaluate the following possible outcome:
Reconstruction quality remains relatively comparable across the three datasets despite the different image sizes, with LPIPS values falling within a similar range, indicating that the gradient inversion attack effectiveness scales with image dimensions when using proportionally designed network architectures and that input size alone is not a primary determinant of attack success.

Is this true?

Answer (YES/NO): YES